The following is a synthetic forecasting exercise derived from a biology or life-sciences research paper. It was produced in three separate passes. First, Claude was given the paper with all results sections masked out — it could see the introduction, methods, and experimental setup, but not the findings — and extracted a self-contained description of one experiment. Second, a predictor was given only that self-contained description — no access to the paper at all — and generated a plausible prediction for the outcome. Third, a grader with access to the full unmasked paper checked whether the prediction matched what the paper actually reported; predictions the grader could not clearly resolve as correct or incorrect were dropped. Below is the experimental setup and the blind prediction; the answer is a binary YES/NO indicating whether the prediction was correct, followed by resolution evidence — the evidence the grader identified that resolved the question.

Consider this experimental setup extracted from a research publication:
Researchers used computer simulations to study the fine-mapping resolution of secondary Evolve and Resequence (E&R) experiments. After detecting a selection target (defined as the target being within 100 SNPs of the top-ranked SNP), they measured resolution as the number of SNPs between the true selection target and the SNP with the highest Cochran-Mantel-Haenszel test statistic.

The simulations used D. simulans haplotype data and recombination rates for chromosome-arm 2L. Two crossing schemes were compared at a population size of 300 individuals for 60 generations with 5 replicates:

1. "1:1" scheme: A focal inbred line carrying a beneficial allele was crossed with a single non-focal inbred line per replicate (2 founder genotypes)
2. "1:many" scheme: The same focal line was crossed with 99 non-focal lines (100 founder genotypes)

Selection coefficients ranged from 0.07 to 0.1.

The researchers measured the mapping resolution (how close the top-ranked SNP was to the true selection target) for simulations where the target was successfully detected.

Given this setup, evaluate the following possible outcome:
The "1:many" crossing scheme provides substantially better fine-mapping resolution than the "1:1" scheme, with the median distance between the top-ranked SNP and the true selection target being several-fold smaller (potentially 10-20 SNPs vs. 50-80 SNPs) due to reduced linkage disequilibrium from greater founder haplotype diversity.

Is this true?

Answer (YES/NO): NO